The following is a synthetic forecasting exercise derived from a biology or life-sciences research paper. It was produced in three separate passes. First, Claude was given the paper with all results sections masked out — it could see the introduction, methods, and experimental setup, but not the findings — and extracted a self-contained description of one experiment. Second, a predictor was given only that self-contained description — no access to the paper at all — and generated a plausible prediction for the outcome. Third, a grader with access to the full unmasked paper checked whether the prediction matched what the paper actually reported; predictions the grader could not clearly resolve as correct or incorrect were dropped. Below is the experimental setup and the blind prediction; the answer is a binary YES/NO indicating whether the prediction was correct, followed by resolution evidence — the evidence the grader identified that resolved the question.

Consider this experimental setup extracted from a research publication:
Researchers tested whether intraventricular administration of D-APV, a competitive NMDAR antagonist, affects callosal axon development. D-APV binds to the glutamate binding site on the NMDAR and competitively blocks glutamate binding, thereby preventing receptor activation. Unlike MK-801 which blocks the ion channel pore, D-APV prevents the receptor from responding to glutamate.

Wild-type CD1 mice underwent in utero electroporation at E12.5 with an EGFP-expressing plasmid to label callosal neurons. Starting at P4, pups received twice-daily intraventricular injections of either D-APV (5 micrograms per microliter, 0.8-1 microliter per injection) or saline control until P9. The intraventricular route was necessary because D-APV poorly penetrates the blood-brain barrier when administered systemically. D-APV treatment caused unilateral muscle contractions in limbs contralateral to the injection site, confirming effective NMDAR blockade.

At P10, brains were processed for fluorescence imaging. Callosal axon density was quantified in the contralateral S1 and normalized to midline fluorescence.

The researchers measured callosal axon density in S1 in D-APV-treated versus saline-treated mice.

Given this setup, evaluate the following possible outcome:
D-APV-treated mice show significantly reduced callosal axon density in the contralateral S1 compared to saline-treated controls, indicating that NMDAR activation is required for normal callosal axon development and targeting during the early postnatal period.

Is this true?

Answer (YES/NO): NO